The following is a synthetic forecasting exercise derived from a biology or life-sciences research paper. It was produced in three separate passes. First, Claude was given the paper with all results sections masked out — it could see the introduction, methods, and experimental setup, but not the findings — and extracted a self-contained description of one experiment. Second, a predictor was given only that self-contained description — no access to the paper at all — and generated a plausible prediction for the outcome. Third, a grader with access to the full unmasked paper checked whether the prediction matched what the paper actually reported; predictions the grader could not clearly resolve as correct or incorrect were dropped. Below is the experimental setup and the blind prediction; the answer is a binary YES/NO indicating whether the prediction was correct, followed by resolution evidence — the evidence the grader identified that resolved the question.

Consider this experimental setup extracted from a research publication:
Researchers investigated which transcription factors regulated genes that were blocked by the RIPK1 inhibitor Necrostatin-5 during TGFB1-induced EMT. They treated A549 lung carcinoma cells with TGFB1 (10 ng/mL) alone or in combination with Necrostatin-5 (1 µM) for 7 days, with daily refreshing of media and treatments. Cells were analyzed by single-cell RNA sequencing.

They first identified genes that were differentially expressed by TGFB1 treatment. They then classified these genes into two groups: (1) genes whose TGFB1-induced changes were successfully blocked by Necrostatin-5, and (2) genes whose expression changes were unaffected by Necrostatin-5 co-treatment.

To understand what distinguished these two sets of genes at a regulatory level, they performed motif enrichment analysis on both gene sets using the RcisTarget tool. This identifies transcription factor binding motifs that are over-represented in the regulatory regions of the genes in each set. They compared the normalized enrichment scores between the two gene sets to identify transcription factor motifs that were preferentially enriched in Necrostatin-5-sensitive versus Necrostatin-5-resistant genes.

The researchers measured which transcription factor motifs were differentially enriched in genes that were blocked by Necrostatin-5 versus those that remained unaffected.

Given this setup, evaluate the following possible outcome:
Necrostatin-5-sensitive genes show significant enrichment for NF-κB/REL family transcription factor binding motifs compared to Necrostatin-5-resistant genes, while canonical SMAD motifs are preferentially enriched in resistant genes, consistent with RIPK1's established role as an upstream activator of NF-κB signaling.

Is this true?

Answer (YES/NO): NO